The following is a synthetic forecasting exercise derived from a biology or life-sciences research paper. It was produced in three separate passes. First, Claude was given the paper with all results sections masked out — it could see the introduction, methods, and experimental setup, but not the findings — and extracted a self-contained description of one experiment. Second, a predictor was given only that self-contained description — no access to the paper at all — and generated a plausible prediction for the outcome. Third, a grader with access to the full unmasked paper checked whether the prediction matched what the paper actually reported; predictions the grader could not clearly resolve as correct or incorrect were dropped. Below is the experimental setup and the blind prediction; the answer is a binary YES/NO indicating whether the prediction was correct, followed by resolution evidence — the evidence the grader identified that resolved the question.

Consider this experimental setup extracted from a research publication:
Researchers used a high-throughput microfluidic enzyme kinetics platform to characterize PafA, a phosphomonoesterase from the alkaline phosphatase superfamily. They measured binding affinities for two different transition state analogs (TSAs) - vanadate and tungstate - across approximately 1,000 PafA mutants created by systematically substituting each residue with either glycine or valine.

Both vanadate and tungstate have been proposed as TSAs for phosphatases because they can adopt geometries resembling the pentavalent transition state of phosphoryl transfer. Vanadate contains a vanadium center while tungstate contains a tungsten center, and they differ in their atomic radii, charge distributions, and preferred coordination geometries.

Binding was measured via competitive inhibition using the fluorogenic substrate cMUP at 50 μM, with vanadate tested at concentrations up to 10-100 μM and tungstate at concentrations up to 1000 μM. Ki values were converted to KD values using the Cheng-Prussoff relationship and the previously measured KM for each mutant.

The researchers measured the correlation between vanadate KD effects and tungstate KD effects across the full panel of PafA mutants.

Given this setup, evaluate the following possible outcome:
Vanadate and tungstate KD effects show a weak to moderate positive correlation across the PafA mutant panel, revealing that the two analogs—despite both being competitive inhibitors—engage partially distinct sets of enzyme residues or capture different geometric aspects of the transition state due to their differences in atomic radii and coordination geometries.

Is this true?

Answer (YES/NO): YES